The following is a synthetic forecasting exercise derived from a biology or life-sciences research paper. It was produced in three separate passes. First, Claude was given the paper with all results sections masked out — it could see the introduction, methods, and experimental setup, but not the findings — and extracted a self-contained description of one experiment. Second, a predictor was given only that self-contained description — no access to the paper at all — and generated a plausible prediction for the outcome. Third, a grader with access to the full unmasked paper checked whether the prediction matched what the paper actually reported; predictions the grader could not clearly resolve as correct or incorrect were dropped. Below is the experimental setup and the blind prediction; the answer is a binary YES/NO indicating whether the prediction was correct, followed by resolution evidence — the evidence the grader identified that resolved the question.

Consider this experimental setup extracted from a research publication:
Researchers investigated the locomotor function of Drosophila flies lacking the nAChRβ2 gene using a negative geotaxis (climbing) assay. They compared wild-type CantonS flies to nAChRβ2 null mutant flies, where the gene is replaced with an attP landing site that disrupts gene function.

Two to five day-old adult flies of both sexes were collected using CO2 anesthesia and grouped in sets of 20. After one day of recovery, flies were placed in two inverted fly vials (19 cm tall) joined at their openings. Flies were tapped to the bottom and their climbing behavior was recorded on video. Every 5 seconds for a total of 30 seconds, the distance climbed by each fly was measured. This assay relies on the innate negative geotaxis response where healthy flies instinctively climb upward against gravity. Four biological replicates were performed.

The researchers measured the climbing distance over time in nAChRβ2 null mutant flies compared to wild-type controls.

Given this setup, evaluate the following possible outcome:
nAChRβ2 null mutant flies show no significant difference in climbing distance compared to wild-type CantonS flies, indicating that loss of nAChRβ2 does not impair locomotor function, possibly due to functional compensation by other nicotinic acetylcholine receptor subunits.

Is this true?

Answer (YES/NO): YES